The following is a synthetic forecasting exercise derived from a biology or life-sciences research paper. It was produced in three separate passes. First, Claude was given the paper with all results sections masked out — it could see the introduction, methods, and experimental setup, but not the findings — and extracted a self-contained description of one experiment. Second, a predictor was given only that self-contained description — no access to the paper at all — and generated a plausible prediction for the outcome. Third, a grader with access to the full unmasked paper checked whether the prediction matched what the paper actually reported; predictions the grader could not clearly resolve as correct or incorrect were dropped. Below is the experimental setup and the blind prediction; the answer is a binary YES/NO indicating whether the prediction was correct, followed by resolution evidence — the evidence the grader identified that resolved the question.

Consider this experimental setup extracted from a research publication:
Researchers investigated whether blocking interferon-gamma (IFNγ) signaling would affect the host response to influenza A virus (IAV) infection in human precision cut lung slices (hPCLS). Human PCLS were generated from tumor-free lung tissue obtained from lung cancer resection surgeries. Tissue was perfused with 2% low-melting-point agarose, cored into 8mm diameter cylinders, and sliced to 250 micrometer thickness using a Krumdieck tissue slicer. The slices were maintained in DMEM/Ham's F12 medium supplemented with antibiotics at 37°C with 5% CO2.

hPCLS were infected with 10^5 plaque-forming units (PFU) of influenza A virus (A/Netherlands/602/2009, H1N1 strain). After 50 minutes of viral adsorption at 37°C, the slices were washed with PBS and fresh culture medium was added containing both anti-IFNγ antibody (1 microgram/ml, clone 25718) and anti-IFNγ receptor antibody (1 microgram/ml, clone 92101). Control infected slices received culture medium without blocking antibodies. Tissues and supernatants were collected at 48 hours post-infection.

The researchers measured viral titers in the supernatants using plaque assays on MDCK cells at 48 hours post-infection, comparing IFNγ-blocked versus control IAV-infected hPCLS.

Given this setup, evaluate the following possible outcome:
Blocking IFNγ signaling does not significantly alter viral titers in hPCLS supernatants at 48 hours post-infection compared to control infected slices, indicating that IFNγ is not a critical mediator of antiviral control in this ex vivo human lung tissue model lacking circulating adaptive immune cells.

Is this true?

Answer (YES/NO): YES